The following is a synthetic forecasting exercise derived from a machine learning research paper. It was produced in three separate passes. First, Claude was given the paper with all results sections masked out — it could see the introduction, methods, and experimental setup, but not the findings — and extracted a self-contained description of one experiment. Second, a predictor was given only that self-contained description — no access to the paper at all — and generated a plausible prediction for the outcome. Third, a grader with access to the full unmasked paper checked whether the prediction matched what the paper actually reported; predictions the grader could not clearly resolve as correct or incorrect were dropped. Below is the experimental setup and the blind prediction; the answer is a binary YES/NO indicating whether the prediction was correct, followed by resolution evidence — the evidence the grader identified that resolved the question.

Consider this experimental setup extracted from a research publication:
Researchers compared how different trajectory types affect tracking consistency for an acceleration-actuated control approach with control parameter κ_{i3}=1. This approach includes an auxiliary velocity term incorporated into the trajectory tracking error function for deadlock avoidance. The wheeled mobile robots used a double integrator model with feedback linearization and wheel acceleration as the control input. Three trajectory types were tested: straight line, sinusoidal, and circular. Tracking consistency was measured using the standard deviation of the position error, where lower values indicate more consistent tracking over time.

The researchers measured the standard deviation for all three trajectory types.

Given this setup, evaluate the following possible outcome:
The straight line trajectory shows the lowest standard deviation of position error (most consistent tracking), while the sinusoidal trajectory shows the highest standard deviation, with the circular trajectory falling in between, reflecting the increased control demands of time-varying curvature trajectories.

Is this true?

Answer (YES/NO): YES